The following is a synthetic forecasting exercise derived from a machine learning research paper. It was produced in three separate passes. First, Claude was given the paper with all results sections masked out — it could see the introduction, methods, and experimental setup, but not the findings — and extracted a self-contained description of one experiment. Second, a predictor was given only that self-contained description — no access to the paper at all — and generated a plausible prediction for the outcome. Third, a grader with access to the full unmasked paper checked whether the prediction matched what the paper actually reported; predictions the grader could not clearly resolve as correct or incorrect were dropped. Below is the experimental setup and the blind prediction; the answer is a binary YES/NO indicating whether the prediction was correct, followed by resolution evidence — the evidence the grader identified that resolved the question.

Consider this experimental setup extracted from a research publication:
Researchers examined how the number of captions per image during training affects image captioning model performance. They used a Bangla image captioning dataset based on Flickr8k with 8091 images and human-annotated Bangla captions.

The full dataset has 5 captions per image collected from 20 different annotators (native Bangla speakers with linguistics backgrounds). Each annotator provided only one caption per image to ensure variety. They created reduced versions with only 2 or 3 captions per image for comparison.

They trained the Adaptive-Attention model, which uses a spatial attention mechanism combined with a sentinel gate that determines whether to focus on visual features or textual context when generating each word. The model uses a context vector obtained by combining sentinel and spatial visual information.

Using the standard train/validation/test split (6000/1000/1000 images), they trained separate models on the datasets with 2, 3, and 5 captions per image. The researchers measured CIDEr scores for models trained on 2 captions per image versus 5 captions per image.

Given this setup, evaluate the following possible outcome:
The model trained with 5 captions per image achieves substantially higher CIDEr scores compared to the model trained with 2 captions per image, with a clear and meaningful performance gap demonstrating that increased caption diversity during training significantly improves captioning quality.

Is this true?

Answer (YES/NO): YES